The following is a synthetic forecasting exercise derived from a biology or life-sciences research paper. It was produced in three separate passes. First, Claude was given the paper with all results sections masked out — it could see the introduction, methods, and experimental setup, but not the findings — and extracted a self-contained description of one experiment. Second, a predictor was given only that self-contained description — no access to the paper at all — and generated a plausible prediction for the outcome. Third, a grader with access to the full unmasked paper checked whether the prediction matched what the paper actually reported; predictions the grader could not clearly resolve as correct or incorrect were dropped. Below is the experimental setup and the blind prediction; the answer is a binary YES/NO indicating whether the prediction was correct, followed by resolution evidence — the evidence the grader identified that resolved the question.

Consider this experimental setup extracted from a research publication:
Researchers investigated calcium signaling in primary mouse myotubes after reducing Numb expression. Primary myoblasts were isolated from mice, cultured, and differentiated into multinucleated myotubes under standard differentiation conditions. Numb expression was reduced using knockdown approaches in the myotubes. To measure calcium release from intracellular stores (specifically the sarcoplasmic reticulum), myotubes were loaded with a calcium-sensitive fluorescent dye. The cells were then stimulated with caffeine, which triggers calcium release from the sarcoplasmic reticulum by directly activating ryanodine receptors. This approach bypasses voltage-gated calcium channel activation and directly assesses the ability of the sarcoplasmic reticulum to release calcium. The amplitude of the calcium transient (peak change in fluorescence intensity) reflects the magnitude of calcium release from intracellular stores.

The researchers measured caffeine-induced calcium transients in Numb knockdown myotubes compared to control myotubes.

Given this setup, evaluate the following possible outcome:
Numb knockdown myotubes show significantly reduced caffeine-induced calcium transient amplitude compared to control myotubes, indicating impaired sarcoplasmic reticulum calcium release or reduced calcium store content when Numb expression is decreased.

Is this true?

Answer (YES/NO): YES